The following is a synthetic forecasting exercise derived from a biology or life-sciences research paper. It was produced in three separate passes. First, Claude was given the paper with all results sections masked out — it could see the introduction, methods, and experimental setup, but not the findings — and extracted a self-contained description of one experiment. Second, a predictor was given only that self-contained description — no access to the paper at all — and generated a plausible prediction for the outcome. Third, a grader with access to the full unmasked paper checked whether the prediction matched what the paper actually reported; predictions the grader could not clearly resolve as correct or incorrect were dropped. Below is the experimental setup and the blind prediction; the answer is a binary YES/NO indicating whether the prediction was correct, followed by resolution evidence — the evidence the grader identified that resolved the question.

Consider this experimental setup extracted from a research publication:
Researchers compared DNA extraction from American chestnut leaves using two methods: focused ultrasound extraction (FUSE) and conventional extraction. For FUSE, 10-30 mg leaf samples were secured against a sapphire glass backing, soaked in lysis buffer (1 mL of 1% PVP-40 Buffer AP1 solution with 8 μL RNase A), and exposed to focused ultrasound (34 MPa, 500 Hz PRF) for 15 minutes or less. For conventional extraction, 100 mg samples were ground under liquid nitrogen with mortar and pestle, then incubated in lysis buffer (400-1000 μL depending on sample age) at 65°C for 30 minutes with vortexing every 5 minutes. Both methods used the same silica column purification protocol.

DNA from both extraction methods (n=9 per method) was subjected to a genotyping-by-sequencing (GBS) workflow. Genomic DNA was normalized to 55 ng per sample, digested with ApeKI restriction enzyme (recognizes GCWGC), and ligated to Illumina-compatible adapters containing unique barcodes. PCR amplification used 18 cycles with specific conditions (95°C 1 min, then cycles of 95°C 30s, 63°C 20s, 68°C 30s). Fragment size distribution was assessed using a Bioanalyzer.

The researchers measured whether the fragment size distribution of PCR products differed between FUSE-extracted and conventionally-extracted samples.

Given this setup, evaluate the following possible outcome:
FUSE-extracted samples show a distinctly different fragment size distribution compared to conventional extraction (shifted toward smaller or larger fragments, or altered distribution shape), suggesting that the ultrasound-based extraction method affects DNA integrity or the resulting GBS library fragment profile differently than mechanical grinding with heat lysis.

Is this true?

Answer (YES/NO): NO